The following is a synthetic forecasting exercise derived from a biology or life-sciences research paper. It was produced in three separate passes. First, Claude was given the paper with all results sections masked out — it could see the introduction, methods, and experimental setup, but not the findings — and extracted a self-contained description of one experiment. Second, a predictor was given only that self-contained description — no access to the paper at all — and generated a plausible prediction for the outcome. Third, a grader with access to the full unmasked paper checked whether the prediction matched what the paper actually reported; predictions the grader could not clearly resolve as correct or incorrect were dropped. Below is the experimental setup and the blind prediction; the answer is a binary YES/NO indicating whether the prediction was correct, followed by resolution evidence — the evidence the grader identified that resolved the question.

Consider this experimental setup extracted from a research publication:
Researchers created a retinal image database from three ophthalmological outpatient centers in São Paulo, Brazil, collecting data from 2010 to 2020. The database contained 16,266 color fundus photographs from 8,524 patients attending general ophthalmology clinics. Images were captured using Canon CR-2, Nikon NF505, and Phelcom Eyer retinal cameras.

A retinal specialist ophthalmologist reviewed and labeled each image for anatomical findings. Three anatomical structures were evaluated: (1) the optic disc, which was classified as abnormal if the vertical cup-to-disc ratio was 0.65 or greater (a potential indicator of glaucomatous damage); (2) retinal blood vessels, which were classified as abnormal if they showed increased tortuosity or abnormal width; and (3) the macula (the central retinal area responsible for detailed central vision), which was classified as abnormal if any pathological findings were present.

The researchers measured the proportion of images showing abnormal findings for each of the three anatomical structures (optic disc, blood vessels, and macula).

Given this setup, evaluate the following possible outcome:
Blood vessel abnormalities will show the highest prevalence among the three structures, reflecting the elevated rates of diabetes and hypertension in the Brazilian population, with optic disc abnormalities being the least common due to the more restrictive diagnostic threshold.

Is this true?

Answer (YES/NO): NO